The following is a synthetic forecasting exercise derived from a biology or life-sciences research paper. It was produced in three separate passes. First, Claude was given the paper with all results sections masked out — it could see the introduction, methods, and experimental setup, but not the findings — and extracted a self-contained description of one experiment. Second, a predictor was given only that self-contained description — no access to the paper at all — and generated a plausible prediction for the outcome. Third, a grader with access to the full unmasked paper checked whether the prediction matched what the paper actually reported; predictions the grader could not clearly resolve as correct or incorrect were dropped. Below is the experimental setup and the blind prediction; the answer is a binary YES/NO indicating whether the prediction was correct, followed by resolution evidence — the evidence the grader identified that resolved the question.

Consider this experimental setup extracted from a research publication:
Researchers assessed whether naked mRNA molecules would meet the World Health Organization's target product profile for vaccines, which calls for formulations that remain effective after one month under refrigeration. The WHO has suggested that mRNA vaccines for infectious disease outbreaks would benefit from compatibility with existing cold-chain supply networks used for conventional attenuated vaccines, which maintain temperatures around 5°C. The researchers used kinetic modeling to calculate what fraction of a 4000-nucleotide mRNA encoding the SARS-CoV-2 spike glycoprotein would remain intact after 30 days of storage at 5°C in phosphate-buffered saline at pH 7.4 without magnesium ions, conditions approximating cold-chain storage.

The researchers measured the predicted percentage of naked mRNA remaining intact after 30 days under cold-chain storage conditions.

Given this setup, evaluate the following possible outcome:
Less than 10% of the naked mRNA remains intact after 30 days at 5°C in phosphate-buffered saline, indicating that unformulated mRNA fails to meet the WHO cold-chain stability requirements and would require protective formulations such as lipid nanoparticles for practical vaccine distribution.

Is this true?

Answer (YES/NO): NO